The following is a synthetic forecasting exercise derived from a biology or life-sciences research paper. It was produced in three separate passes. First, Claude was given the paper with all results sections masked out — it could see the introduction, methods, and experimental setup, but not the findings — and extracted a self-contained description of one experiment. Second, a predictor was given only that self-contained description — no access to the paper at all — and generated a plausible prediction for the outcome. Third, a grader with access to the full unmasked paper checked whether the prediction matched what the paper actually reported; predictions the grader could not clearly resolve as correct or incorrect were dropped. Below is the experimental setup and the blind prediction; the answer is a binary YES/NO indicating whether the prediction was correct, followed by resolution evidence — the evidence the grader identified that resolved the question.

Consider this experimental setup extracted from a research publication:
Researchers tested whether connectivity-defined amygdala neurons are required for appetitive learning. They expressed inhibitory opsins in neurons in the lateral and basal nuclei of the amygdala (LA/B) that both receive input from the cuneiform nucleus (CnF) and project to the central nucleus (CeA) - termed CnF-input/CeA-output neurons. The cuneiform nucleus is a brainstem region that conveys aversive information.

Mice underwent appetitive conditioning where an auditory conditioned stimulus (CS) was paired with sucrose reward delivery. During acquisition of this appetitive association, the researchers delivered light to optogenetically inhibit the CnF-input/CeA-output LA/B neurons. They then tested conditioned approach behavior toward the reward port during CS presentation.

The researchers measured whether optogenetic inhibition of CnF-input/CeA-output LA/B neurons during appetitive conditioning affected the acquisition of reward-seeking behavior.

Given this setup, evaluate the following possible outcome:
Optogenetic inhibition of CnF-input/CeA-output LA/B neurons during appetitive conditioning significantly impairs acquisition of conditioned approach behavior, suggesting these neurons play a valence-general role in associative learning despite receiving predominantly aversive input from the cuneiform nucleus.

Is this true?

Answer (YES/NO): NO